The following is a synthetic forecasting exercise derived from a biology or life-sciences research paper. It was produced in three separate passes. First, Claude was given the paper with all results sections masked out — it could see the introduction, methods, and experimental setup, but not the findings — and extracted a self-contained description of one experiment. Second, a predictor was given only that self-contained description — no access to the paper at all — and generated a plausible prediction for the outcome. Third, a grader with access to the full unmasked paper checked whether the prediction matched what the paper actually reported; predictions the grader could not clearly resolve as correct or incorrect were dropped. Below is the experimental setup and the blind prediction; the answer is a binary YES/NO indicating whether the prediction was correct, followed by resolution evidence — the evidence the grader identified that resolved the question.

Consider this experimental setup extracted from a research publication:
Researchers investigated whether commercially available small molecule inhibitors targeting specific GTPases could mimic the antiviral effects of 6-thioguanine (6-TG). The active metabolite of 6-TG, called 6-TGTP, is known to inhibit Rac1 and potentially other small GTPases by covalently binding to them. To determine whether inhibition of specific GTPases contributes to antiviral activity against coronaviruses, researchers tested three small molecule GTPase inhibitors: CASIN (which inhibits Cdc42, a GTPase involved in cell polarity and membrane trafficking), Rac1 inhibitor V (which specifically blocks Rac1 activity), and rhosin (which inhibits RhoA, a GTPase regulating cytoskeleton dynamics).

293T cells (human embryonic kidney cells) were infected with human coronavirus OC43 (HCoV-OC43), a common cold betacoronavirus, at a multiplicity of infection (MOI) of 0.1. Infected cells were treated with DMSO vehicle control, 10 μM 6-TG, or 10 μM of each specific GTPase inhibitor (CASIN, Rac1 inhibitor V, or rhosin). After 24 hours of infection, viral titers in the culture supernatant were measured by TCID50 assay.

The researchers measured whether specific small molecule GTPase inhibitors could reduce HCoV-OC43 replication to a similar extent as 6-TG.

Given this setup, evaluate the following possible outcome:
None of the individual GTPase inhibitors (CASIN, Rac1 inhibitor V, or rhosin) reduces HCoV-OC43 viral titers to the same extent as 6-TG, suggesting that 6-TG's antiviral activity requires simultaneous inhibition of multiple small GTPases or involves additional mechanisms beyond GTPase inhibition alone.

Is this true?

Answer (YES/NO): YES